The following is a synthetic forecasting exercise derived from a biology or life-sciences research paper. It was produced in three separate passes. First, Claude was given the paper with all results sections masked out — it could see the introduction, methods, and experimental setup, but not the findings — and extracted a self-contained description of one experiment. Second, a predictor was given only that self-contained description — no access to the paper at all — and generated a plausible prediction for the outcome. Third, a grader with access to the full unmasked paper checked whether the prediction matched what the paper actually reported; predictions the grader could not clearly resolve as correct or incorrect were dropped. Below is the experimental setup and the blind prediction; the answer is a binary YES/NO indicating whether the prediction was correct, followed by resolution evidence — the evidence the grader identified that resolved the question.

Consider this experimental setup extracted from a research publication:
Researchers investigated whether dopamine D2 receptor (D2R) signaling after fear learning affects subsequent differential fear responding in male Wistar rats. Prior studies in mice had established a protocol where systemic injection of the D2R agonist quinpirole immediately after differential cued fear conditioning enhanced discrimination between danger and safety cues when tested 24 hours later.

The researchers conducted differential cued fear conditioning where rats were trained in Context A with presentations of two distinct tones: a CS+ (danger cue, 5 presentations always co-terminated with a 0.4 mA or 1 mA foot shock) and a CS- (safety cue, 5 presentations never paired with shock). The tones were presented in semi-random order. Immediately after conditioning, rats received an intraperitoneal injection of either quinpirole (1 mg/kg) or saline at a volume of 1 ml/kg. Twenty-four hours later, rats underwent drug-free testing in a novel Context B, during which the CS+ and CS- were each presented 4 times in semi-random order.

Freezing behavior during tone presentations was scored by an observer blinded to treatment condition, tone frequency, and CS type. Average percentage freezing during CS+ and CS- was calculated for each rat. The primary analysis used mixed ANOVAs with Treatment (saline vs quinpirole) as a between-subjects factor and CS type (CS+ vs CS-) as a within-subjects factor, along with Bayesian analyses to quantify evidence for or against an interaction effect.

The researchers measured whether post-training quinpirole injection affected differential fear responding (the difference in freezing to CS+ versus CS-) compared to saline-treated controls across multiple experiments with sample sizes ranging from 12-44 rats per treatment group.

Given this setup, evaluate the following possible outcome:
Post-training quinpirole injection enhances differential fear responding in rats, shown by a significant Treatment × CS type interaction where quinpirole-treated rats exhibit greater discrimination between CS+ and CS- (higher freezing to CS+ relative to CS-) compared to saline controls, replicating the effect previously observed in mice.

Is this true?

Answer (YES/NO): NO